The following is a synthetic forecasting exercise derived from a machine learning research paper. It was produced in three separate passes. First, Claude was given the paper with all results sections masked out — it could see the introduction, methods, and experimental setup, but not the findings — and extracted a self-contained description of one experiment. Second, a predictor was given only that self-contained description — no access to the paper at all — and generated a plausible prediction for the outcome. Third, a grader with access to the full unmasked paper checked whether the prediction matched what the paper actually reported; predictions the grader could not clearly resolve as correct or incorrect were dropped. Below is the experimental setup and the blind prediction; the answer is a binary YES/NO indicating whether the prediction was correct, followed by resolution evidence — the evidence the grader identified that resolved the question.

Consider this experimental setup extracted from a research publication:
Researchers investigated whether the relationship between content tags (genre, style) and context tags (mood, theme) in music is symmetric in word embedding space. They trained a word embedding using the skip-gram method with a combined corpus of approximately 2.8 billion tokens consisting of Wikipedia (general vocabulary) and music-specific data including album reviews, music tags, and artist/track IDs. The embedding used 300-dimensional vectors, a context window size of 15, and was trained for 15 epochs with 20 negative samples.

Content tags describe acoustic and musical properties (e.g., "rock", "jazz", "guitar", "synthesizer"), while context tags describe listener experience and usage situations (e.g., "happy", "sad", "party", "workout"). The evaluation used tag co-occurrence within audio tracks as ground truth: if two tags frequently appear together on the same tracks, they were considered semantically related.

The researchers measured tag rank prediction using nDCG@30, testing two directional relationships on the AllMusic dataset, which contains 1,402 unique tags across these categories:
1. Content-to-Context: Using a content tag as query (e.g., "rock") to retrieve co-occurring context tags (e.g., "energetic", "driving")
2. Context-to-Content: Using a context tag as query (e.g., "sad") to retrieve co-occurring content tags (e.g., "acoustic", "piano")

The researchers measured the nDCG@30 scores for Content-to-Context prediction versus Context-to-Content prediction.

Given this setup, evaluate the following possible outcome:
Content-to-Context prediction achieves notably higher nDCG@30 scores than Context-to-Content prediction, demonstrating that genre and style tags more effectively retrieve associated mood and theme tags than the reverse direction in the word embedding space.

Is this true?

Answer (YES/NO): YES